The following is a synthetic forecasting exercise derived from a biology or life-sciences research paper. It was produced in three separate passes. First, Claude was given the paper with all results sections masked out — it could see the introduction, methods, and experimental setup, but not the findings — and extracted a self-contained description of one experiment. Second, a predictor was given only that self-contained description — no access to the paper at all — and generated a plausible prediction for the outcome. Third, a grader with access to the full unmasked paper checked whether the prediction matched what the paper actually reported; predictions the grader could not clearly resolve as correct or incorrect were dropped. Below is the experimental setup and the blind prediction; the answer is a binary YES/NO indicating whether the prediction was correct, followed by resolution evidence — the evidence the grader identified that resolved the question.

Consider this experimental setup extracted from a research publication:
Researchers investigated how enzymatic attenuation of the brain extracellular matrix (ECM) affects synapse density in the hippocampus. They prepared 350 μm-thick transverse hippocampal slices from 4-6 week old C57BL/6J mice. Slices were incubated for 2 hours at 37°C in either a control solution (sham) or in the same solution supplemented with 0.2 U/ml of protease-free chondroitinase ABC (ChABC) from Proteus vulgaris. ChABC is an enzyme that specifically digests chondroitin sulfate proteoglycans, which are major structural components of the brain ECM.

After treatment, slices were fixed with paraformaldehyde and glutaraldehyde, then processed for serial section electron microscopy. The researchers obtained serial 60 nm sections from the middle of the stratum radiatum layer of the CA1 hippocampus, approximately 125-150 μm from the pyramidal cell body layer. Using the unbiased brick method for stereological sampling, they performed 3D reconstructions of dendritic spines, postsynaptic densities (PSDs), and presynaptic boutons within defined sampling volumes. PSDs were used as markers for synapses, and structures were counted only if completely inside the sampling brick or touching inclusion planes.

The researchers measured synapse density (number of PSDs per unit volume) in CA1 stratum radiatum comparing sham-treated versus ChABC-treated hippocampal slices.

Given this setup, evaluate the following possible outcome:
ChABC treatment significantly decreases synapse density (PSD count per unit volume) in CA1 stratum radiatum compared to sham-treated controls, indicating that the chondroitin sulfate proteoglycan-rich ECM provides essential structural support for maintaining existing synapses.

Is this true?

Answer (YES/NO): NO